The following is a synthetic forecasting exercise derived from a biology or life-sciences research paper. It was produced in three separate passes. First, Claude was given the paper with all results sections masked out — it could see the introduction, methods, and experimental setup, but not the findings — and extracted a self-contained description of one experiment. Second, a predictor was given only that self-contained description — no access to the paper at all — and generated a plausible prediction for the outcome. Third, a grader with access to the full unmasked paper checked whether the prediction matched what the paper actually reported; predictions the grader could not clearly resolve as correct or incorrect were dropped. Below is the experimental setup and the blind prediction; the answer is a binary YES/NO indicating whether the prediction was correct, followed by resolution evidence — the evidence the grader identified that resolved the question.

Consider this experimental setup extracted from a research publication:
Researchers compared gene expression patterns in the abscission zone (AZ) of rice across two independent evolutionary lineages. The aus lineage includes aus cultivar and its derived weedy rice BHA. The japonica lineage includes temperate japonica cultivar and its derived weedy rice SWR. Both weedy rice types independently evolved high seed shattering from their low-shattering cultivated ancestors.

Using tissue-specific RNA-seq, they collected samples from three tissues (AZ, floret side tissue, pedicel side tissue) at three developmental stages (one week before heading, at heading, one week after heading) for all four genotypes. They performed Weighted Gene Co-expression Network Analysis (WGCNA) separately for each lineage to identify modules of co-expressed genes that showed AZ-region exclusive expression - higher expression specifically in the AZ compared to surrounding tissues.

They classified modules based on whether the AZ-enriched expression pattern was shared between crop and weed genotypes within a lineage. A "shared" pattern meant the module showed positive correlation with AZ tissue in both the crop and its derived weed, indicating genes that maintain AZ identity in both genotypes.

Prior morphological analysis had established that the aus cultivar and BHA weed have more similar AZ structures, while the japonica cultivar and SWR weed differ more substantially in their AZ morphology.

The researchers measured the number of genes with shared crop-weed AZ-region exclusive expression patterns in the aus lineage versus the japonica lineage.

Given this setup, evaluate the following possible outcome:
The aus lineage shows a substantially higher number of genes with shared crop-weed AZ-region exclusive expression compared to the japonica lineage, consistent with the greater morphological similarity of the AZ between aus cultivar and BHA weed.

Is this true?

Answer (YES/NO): YES